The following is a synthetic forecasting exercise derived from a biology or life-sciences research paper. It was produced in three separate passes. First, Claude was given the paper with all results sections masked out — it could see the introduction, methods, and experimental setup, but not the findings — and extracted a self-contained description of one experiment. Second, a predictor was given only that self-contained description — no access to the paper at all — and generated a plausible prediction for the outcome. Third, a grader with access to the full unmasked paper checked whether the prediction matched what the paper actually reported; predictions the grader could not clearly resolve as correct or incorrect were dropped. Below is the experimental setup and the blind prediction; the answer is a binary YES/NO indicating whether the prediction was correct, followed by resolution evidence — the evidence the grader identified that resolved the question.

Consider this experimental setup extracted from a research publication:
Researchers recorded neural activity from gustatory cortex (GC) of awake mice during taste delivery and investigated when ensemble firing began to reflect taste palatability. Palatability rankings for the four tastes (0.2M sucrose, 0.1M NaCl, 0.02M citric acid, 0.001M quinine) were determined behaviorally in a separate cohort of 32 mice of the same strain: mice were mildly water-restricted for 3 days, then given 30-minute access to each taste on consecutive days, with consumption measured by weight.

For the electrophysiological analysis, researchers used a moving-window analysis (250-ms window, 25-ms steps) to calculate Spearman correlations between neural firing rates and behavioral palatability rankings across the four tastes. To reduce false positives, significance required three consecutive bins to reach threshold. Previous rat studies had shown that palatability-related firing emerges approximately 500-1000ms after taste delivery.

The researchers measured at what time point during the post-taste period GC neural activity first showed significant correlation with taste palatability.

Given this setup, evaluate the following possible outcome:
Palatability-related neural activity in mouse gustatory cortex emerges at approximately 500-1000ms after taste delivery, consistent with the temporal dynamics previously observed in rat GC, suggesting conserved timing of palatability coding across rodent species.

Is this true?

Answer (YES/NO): YES